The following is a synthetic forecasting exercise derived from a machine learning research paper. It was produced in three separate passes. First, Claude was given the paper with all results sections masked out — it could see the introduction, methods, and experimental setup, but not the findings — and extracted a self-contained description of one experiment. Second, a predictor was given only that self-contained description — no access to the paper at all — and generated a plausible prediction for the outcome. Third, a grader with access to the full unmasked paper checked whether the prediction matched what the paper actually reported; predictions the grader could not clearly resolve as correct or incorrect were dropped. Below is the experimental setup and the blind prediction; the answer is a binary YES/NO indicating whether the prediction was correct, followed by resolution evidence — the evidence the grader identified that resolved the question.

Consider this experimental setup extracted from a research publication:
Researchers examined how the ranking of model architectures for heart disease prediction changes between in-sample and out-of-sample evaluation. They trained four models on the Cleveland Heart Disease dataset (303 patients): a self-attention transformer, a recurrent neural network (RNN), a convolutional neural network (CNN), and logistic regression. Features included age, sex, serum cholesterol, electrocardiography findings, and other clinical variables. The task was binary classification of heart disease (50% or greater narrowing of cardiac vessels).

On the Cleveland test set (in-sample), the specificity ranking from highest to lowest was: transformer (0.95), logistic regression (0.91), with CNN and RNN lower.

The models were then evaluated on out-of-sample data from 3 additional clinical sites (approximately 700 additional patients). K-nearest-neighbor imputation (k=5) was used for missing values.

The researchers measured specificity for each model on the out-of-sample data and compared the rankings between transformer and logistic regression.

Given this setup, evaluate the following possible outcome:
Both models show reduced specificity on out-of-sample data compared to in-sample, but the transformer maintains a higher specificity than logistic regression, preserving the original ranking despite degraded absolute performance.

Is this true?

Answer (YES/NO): YES